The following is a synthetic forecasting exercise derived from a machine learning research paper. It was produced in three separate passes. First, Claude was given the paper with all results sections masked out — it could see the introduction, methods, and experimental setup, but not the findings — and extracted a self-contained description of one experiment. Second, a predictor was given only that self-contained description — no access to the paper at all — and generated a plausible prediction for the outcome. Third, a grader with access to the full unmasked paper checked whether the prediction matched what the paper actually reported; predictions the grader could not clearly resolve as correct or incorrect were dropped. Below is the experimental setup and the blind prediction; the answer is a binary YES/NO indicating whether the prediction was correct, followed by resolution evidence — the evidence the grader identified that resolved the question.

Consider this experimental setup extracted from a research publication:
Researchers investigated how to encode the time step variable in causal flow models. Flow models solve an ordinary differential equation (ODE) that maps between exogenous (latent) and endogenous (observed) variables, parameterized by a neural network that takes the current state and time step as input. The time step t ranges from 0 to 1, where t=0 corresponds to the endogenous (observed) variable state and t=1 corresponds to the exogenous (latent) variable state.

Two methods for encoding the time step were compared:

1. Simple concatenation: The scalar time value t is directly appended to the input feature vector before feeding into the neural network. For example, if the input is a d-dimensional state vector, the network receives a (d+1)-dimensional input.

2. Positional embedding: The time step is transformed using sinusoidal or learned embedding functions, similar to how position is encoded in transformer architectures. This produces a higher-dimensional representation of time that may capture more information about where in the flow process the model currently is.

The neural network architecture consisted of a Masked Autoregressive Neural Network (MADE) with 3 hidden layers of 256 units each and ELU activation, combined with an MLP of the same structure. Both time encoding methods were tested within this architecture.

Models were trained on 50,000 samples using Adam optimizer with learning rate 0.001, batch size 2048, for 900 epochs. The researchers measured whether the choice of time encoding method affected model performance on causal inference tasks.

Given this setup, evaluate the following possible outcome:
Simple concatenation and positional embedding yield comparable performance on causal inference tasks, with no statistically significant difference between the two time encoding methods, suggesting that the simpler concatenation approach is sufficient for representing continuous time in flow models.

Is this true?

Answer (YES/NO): YES